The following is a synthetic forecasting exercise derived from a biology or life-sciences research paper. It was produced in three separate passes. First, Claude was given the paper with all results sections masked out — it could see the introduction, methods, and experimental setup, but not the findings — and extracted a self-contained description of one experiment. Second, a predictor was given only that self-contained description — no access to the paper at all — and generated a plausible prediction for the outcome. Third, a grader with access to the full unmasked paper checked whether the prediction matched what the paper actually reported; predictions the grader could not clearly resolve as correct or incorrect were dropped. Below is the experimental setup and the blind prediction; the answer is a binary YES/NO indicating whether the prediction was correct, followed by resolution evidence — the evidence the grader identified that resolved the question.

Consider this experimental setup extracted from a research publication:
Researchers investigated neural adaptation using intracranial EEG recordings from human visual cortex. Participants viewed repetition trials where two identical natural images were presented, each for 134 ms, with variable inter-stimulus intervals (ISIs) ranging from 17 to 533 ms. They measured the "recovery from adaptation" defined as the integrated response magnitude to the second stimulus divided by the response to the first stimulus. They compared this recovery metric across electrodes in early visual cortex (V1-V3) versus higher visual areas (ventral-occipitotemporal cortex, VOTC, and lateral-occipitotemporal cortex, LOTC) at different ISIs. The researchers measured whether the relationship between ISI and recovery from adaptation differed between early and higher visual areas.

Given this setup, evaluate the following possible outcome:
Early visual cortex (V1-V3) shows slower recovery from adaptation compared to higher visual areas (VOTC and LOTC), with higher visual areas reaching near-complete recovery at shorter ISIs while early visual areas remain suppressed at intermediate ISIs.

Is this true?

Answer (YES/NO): NO